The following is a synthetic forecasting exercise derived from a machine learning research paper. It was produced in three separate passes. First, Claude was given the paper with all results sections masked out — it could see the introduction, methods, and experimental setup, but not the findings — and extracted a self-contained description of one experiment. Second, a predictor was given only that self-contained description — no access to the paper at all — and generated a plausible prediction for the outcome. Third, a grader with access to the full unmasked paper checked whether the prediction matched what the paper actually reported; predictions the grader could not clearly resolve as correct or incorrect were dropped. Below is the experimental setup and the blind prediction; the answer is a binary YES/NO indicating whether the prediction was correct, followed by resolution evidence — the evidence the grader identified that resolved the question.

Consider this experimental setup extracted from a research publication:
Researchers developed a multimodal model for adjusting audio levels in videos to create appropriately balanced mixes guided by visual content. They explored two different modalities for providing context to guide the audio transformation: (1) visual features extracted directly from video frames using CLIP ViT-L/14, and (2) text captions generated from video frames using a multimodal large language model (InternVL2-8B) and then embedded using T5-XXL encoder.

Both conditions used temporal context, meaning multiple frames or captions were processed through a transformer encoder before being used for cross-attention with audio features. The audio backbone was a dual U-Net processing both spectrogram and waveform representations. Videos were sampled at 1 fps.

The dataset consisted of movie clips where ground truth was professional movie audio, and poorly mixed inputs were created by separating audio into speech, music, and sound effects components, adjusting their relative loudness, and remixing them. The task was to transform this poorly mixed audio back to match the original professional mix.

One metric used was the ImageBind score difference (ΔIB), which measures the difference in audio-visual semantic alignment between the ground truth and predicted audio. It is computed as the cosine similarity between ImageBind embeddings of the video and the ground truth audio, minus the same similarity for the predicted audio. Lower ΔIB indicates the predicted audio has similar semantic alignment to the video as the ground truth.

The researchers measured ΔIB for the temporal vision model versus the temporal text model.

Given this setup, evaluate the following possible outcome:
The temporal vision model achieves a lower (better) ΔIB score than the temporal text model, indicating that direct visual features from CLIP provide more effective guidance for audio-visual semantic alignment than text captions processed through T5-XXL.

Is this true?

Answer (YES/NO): NO